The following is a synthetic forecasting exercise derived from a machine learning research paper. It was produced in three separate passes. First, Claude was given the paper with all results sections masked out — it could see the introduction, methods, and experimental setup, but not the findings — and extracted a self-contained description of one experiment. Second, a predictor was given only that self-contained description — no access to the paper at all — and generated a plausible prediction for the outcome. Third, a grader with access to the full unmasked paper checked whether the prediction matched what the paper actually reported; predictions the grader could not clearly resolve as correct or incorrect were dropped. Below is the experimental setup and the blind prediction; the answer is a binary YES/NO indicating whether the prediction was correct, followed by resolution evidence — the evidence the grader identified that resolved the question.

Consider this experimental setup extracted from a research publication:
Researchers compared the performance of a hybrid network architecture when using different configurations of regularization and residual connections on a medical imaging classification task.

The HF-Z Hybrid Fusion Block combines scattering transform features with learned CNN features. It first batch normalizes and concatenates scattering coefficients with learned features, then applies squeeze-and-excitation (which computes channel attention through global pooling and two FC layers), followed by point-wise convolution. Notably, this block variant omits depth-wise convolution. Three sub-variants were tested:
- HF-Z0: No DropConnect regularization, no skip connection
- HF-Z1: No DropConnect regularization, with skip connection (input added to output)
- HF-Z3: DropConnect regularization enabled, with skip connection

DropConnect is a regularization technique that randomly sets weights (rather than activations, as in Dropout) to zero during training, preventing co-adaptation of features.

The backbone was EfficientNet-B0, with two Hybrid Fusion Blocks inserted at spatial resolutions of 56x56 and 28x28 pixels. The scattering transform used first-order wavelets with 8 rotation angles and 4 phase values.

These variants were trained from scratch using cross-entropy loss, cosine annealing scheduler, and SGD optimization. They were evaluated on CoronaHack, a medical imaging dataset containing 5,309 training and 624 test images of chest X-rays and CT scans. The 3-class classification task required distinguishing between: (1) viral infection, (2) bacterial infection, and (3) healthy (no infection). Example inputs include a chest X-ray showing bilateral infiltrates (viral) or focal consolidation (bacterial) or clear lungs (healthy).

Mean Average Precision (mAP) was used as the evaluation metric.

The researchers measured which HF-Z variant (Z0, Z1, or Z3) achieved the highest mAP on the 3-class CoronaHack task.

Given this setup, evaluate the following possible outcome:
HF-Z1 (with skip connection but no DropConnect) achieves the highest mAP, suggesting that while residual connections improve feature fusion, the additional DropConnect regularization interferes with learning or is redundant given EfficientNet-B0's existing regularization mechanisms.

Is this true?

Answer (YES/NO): YES